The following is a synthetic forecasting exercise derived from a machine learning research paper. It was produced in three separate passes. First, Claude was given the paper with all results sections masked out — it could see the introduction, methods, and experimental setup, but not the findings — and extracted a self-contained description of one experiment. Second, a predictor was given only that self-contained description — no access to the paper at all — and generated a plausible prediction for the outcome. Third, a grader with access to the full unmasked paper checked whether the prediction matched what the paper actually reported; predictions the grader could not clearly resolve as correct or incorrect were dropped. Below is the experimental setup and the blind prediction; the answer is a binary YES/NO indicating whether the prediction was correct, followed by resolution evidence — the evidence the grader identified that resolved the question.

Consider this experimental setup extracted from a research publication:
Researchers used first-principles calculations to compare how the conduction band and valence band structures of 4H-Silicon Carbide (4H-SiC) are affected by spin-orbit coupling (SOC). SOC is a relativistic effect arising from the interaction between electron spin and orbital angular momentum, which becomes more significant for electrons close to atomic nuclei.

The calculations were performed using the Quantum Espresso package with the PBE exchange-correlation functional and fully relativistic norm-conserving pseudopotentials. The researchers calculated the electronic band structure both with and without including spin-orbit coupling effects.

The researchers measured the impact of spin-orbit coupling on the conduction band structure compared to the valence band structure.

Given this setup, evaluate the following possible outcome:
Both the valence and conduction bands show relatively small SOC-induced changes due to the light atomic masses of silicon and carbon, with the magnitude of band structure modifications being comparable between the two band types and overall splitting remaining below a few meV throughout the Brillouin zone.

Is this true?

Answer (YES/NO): NO